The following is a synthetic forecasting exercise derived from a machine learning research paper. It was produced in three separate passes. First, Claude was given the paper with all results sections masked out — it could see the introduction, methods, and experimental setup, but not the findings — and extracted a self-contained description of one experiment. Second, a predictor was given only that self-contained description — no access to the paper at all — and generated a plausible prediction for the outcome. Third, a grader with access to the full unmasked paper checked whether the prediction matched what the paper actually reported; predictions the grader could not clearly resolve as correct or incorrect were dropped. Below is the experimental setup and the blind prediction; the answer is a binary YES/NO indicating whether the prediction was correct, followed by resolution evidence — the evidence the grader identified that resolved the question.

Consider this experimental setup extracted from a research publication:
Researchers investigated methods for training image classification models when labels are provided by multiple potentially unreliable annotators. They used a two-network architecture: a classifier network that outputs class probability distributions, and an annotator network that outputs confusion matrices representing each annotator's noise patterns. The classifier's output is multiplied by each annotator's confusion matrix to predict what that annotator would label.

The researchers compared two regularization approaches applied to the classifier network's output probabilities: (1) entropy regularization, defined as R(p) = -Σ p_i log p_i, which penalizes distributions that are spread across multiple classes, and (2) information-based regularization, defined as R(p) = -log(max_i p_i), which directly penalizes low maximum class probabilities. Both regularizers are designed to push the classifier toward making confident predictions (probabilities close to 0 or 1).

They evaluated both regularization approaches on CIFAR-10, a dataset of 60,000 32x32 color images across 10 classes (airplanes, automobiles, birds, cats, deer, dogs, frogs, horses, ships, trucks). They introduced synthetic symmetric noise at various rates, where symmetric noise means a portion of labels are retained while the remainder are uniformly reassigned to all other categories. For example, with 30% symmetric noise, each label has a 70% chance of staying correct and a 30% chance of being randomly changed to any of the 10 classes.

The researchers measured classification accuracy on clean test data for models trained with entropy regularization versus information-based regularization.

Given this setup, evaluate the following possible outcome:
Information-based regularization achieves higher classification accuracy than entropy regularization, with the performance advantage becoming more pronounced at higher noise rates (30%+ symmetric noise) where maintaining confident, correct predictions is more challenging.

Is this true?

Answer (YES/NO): NO